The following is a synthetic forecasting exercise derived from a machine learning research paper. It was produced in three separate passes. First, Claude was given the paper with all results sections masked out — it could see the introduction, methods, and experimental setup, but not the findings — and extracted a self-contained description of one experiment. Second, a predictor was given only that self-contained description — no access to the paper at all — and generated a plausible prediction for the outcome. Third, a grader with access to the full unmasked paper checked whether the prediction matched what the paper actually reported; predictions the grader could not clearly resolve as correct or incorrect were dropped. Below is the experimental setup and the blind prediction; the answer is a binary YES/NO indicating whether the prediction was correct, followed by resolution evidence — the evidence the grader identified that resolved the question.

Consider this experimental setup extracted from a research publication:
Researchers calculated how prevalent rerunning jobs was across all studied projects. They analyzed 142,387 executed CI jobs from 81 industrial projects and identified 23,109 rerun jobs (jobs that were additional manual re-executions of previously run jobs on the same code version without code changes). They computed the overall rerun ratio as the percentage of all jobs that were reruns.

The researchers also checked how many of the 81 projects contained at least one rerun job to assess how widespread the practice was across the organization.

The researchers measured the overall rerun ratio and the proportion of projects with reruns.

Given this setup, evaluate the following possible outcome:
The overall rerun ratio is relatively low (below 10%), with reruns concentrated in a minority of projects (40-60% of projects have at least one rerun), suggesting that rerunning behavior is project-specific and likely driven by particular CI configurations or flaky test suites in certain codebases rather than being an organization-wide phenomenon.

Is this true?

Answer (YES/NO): NO